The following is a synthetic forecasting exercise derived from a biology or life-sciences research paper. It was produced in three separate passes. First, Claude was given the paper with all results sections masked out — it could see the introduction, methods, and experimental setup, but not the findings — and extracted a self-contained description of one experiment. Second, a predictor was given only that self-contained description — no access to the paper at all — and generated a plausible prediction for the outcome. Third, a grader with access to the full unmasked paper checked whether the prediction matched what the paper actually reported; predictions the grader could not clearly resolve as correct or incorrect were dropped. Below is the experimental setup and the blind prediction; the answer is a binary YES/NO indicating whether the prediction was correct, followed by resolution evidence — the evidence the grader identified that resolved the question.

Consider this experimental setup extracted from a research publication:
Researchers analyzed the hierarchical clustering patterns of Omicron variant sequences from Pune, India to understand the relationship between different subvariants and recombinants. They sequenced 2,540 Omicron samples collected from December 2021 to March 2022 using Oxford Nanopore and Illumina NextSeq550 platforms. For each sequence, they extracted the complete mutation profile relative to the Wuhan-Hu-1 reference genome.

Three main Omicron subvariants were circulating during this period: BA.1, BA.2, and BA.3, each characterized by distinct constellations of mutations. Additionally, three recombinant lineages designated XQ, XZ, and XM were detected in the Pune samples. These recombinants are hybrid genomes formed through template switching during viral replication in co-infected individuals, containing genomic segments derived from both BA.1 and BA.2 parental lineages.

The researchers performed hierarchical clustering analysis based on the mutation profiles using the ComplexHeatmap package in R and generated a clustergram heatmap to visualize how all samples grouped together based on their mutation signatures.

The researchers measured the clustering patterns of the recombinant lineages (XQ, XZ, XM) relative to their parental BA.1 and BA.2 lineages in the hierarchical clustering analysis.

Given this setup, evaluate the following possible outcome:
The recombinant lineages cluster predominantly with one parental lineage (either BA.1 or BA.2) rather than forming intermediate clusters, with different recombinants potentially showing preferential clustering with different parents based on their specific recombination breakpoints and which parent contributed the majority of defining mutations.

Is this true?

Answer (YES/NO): NO